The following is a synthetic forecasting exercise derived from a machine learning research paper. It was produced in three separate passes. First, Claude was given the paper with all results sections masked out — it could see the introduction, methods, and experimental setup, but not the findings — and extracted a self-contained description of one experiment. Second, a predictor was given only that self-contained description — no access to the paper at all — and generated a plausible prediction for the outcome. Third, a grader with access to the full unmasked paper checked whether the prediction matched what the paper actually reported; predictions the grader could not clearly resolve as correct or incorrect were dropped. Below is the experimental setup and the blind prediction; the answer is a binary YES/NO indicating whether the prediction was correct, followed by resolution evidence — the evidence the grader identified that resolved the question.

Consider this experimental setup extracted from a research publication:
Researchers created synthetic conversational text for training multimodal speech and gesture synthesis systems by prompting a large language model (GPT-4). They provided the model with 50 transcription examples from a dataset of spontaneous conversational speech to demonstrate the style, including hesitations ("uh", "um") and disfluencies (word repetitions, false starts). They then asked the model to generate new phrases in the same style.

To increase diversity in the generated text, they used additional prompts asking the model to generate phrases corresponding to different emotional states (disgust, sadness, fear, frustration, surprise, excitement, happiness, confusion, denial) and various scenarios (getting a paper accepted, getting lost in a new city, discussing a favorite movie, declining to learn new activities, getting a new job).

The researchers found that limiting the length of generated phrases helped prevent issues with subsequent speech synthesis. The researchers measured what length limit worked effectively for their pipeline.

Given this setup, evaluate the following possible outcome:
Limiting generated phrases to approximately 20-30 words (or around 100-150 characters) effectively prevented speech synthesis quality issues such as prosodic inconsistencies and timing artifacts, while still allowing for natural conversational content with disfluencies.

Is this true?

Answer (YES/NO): NO